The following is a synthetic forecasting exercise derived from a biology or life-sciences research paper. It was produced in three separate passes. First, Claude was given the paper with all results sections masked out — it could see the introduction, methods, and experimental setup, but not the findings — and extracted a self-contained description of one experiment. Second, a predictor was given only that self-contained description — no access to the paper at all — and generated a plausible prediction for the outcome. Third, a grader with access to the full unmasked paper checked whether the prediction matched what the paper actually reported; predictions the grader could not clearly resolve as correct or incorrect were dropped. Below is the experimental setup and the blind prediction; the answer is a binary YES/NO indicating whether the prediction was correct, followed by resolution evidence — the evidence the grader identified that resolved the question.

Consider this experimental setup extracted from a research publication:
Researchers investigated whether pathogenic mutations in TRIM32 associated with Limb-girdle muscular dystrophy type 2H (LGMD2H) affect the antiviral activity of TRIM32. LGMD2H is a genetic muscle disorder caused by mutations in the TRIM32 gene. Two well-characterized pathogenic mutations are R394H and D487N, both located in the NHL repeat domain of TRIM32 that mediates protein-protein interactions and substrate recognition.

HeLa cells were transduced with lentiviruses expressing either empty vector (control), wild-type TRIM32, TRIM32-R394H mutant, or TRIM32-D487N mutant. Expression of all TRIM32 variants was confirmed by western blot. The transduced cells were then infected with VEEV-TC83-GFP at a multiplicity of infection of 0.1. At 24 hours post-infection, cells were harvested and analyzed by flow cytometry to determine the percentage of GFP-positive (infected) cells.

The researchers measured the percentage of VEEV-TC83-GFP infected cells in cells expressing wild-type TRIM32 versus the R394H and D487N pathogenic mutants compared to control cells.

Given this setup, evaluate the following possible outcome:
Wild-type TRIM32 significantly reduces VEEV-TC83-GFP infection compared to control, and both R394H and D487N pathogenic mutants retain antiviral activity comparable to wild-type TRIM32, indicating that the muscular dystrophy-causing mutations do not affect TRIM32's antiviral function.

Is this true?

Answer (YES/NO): NO